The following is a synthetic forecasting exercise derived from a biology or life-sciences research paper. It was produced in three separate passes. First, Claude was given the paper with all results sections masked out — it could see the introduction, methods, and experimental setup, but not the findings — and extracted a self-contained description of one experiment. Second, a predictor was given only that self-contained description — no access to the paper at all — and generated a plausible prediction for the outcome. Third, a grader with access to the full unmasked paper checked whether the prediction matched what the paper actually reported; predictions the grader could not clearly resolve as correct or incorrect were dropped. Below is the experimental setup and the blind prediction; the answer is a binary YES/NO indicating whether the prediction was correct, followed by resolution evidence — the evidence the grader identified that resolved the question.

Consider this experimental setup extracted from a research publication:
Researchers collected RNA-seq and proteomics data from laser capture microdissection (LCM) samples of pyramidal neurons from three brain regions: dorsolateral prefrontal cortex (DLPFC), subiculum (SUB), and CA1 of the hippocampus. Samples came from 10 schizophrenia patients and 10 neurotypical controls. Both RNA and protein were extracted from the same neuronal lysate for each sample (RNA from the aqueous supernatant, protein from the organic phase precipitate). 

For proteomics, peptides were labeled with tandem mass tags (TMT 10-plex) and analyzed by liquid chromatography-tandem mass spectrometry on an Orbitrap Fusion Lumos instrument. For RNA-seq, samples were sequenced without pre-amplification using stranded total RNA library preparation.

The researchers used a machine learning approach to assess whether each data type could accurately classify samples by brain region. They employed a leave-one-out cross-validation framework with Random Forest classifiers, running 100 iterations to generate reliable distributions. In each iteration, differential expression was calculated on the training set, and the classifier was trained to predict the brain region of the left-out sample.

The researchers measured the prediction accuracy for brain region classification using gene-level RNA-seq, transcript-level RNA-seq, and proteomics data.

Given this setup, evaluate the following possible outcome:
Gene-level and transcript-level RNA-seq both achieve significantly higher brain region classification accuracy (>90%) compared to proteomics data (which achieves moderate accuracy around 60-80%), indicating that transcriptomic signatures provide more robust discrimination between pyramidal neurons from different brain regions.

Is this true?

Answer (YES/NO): NO